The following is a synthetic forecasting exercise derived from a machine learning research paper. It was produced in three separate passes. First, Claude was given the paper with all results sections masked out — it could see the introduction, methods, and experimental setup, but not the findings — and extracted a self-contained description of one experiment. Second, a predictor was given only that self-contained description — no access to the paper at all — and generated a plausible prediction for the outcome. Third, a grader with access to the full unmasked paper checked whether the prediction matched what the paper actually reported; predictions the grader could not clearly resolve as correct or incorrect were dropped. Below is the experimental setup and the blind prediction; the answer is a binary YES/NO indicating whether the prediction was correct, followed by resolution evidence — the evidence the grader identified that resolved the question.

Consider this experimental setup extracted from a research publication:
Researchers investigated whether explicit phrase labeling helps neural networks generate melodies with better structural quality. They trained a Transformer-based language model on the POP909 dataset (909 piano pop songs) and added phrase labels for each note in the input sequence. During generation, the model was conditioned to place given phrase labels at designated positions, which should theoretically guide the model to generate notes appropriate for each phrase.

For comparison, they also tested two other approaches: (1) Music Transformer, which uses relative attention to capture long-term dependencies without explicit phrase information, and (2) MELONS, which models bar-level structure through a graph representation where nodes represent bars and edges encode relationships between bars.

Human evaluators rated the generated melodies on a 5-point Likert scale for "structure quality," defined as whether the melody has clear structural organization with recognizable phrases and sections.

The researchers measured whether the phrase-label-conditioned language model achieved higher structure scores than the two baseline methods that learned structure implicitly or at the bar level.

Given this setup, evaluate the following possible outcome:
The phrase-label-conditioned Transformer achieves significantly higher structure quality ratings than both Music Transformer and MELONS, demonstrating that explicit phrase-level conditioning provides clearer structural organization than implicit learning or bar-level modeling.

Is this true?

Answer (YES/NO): NO